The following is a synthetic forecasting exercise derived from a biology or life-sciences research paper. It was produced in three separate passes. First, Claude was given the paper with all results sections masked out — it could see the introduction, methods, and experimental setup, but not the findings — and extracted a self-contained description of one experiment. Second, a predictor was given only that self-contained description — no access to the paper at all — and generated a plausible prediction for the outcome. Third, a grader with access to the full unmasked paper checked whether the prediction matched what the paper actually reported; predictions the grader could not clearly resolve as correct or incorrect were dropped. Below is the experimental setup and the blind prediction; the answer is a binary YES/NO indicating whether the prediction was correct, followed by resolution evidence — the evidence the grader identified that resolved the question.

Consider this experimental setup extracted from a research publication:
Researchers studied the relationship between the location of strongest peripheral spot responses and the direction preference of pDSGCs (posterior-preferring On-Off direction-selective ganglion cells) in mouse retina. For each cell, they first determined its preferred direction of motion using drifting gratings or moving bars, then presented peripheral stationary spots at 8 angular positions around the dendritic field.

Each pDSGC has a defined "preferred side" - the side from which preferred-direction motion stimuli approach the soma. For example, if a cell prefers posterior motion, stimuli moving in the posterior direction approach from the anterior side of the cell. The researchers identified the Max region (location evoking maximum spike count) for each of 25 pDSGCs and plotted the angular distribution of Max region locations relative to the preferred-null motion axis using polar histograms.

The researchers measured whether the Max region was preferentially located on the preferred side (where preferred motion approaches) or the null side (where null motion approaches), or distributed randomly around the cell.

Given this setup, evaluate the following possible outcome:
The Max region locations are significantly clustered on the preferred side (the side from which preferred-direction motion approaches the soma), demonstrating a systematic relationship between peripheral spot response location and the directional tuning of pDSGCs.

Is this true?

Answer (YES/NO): YES